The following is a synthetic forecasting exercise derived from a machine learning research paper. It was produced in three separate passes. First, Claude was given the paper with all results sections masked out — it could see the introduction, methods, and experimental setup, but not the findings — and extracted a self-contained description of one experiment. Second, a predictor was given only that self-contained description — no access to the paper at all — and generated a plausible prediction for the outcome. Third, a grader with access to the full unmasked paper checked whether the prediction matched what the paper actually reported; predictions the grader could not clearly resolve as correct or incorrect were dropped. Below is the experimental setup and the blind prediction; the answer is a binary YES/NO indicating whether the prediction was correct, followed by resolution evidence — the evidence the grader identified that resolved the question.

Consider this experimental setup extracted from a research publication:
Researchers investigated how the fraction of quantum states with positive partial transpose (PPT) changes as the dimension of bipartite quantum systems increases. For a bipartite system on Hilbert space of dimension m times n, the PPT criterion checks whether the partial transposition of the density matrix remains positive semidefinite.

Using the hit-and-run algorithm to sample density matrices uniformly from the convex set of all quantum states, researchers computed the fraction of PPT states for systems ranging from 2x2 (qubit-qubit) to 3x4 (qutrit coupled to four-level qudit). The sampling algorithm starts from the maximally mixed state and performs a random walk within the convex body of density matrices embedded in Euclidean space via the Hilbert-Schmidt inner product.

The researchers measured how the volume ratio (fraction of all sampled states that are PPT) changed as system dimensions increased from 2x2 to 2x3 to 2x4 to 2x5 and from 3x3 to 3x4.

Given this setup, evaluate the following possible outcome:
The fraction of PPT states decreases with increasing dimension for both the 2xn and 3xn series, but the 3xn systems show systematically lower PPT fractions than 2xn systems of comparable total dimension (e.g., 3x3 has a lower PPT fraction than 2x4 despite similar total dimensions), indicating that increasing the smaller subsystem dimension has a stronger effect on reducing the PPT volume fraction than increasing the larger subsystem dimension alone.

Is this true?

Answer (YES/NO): YES